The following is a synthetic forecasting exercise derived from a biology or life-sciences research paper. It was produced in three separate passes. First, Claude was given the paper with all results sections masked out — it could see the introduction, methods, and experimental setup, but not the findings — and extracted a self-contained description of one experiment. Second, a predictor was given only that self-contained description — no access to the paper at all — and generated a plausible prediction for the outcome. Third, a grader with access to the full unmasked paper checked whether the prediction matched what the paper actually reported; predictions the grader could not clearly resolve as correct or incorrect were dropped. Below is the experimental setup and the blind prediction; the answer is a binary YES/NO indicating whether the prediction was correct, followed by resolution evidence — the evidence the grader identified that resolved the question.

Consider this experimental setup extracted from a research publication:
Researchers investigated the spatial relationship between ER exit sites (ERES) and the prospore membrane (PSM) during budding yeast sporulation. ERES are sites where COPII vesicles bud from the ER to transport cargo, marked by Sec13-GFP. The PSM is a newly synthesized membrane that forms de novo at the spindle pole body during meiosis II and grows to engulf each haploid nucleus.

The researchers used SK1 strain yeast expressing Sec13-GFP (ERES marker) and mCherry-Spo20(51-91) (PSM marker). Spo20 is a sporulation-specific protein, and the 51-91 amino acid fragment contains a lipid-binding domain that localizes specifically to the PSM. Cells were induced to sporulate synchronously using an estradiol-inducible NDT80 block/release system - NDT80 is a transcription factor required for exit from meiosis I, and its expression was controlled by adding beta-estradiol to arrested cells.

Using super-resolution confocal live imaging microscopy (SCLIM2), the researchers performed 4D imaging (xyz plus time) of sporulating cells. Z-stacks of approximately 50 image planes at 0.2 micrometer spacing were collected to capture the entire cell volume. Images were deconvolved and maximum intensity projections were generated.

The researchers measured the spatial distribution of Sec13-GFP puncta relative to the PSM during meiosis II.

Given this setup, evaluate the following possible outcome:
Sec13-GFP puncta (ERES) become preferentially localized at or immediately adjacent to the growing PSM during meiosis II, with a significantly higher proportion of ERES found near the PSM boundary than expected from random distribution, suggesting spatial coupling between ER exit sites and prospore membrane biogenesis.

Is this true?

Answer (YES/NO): NO